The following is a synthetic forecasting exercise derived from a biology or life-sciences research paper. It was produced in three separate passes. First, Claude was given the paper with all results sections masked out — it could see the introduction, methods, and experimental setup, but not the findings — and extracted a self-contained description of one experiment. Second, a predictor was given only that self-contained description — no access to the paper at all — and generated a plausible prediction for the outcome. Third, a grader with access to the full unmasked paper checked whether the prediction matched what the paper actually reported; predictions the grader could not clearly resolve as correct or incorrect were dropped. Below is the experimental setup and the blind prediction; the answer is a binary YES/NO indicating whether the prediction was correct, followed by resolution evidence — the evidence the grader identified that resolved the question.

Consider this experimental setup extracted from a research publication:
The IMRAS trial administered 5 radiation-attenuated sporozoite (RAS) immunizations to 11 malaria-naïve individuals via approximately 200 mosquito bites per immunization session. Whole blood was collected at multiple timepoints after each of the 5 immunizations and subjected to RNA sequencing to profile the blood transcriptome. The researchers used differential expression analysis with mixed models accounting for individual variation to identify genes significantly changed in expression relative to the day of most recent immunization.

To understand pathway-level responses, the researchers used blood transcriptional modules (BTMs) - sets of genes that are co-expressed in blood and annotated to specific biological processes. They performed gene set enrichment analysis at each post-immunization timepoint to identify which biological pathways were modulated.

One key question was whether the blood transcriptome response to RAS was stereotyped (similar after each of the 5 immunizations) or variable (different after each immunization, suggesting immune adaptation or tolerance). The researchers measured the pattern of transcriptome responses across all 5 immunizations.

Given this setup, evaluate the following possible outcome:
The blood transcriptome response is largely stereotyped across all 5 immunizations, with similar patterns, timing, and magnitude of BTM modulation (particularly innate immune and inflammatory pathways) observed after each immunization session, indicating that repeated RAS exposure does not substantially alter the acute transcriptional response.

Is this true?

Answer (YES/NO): NO